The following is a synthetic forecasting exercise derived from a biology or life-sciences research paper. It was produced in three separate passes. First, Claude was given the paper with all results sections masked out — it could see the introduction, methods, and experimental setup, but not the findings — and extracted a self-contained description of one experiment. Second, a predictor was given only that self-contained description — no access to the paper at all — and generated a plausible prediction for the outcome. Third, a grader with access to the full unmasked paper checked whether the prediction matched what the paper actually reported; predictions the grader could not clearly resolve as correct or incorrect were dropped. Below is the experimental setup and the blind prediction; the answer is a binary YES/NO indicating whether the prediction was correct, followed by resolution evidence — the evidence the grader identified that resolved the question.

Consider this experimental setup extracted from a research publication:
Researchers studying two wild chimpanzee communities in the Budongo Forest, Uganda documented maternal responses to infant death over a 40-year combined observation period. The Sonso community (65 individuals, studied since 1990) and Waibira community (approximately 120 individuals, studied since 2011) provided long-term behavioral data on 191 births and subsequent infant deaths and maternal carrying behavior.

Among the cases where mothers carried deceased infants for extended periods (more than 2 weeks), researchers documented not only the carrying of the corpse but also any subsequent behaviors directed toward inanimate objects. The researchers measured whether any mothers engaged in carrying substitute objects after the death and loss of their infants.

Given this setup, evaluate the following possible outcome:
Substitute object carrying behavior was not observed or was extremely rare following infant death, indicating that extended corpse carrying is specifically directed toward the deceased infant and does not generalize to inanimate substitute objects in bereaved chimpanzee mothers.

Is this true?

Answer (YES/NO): NO